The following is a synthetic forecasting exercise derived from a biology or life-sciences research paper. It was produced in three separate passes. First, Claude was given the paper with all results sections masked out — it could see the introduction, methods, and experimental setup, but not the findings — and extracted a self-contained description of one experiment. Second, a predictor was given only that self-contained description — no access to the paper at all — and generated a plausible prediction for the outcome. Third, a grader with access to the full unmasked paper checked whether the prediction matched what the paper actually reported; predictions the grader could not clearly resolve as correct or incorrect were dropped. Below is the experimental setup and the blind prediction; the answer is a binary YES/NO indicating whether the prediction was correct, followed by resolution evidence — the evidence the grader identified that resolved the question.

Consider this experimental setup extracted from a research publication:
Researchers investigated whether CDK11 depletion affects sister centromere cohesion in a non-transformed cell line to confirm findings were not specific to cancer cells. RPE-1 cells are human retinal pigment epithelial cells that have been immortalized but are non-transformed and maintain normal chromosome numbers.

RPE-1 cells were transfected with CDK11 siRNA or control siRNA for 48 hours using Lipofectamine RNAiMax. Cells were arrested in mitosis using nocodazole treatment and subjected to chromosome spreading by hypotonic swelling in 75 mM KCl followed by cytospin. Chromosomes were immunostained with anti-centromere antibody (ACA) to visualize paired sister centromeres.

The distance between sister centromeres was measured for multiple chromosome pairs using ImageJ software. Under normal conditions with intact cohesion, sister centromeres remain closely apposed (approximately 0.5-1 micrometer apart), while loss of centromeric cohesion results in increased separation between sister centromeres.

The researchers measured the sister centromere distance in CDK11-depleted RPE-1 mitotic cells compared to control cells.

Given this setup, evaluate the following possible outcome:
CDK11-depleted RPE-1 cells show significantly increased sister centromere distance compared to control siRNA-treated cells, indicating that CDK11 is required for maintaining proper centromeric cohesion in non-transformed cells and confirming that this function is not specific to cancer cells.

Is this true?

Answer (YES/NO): YES